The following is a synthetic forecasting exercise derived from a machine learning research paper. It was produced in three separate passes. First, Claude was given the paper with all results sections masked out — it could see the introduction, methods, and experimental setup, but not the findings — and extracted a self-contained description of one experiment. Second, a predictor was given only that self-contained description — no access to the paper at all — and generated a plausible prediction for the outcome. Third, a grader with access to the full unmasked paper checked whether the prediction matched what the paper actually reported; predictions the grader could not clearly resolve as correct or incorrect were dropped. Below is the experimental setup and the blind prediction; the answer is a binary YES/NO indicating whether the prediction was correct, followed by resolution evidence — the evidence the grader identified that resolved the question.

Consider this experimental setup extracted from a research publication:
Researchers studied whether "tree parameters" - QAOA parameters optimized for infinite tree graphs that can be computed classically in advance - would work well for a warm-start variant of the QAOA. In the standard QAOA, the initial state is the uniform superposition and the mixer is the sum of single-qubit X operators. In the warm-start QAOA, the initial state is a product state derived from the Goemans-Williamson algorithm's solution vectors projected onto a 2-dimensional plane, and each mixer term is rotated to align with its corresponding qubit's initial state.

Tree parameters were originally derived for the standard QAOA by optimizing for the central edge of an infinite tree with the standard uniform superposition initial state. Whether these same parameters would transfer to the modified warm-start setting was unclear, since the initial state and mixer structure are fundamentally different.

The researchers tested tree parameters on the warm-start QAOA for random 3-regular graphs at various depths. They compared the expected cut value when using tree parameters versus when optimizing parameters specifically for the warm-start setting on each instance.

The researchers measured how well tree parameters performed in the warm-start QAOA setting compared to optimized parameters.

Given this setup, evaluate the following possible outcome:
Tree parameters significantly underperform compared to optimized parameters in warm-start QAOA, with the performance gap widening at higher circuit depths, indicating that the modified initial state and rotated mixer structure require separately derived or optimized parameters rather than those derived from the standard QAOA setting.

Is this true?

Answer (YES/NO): NO